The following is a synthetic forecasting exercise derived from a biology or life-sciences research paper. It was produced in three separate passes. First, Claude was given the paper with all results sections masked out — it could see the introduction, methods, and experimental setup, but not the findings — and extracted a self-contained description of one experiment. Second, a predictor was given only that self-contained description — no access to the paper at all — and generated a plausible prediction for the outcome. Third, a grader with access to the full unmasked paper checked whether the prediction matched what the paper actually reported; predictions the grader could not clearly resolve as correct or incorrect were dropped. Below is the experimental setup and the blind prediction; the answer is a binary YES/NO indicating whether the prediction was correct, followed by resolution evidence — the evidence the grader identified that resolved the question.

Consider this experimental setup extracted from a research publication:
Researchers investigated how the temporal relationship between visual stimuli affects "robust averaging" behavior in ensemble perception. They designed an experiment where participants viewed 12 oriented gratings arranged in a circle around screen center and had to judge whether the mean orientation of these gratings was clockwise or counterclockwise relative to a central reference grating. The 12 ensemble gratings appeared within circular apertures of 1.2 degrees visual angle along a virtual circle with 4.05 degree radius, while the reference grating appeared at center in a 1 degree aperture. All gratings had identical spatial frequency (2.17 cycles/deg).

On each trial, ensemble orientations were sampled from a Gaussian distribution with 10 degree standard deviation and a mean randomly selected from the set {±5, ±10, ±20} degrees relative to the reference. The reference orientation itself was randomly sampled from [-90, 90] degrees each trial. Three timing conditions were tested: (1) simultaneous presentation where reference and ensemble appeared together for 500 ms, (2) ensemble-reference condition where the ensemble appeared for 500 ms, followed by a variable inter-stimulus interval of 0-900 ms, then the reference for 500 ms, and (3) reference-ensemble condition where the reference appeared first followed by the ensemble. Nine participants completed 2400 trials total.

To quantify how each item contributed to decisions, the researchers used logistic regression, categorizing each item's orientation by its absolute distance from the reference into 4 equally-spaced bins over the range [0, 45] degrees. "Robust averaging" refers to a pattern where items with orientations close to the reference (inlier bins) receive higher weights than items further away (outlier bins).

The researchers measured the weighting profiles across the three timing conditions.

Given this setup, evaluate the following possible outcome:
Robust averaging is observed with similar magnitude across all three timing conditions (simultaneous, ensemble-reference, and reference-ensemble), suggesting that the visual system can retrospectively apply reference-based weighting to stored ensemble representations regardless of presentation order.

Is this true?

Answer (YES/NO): NO